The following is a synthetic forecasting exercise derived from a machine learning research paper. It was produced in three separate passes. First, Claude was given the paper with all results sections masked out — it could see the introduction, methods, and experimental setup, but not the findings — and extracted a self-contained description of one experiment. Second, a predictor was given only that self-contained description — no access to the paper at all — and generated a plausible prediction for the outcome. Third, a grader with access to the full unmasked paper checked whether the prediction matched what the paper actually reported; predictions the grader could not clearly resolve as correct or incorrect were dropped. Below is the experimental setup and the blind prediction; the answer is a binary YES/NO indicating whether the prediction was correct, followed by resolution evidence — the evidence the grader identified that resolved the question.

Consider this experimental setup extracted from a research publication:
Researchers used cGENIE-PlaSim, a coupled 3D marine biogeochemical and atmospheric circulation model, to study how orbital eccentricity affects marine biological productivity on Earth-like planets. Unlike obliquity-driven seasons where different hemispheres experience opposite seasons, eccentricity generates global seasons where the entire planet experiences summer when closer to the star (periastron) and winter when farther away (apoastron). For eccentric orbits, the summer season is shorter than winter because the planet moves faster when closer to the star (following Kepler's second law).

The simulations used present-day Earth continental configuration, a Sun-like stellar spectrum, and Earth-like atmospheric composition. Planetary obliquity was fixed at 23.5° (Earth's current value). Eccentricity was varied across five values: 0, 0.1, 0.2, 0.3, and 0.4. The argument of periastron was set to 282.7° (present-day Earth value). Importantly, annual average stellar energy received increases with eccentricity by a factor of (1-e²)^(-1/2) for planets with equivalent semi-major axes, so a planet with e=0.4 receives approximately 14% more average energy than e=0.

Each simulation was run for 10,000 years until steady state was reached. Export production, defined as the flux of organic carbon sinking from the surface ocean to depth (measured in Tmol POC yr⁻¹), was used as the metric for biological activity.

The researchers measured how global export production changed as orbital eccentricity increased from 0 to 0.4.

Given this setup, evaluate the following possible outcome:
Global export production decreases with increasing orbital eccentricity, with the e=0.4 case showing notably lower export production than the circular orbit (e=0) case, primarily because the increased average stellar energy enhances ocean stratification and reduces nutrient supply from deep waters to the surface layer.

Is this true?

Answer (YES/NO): NO